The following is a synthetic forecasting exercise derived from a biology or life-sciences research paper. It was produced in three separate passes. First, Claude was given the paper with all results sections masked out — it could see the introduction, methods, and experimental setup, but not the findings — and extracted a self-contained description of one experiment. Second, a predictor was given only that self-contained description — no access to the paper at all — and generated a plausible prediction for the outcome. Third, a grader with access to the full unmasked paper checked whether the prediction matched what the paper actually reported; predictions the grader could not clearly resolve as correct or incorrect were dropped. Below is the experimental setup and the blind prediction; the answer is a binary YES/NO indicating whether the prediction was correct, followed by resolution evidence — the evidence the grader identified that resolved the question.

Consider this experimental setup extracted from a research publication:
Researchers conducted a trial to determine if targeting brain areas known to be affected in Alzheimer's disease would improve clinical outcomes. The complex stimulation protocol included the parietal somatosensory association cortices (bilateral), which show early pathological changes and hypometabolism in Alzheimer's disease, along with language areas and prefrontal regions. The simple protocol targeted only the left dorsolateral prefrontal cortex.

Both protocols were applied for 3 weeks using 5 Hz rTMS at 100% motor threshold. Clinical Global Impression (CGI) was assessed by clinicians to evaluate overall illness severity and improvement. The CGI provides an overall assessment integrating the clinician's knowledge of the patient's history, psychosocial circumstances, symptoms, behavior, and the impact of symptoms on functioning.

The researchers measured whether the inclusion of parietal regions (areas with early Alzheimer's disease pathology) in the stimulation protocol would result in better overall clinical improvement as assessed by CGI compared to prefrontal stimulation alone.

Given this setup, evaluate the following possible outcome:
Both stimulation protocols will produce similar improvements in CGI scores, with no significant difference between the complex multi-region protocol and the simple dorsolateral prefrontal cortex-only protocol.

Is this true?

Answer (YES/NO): YES